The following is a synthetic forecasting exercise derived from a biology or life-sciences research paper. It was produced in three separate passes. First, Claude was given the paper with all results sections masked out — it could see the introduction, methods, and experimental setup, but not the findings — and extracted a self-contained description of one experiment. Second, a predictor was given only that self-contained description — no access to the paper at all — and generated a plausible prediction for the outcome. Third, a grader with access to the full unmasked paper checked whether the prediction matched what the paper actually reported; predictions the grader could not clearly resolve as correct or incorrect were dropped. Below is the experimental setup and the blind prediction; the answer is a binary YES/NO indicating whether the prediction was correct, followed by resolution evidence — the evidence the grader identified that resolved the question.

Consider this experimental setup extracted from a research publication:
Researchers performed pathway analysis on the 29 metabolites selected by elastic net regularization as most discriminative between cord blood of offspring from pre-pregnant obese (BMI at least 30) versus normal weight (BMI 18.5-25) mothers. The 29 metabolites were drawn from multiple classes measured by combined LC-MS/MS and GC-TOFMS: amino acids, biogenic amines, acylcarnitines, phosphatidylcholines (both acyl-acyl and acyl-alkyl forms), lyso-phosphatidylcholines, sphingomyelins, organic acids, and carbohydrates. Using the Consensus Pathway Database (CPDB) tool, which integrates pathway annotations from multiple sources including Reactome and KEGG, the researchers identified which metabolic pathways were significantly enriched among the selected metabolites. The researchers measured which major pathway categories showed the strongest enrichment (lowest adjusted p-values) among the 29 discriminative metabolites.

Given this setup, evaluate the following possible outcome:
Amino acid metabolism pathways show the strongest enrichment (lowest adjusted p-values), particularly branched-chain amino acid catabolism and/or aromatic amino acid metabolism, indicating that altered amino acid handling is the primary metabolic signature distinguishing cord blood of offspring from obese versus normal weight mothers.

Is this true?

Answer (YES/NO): NO